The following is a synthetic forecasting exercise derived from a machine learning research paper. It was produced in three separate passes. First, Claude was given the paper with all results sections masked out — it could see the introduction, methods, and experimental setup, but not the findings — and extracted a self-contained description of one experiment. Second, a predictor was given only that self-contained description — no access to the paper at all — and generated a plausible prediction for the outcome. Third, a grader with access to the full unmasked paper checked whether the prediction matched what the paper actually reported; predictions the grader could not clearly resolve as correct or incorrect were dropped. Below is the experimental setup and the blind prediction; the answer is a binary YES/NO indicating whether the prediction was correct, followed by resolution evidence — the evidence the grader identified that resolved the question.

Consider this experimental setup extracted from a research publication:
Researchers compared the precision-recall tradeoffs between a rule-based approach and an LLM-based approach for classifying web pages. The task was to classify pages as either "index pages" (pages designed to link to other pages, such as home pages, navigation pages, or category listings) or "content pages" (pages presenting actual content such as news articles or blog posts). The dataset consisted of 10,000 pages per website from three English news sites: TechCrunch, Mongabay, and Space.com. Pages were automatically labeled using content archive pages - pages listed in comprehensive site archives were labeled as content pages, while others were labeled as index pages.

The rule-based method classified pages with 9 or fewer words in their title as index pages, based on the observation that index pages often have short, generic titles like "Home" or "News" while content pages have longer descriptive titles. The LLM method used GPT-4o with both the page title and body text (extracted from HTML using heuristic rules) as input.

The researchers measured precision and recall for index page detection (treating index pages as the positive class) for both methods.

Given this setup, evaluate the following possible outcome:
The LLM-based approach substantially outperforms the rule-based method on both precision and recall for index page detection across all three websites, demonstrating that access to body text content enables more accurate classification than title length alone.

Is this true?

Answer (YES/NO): NO